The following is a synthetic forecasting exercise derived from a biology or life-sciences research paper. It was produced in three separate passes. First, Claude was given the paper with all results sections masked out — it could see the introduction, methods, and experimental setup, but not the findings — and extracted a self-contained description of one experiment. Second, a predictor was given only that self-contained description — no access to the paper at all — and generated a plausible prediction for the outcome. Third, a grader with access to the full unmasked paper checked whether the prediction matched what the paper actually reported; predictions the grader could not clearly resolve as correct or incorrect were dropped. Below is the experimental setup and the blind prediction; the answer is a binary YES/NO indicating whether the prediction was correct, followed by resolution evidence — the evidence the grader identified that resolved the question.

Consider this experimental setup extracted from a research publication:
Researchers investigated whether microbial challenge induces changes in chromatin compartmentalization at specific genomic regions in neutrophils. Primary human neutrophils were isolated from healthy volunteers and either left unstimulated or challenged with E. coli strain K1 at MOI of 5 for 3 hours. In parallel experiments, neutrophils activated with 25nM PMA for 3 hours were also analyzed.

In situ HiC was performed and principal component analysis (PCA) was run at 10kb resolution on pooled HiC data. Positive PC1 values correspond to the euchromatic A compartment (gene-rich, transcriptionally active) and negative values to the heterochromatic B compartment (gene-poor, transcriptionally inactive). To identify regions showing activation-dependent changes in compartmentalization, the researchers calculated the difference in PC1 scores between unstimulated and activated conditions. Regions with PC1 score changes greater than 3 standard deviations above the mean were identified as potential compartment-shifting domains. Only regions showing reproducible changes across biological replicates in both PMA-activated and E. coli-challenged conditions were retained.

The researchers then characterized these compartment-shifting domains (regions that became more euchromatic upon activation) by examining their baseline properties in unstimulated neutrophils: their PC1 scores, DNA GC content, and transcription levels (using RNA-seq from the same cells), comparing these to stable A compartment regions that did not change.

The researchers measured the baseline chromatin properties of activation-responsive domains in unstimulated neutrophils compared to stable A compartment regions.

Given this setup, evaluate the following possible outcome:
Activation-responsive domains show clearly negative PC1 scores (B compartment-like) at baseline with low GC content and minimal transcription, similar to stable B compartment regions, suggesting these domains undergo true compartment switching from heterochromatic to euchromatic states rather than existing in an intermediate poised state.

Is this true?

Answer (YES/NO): NO